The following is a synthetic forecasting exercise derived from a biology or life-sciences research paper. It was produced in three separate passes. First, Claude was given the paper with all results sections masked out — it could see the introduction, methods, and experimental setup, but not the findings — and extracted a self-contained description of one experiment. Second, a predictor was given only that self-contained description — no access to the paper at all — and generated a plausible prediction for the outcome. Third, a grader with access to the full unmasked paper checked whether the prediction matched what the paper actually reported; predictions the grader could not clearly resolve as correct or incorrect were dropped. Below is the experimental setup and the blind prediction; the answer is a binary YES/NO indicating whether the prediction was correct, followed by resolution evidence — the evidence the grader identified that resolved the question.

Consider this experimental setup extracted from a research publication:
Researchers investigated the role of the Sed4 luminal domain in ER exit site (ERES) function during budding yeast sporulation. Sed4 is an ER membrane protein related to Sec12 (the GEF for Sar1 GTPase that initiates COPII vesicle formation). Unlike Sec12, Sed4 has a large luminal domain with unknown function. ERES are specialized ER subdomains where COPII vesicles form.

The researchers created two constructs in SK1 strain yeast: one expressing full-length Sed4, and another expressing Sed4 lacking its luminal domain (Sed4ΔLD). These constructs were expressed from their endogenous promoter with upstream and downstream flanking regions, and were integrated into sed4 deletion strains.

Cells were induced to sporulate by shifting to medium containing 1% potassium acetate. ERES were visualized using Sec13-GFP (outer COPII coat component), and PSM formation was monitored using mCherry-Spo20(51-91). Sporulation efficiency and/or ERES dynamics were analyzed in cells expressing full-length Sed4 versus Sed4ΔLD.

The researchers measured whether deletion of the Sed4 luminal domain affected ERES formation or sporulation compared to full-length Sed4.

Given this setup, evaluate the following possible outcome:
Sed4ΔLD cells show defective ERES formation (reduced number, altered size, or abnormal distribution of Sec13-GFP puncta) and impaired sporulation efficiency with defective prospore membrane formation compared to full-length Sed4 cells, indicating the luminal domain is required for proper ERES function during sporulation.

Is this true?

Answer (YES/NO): NO